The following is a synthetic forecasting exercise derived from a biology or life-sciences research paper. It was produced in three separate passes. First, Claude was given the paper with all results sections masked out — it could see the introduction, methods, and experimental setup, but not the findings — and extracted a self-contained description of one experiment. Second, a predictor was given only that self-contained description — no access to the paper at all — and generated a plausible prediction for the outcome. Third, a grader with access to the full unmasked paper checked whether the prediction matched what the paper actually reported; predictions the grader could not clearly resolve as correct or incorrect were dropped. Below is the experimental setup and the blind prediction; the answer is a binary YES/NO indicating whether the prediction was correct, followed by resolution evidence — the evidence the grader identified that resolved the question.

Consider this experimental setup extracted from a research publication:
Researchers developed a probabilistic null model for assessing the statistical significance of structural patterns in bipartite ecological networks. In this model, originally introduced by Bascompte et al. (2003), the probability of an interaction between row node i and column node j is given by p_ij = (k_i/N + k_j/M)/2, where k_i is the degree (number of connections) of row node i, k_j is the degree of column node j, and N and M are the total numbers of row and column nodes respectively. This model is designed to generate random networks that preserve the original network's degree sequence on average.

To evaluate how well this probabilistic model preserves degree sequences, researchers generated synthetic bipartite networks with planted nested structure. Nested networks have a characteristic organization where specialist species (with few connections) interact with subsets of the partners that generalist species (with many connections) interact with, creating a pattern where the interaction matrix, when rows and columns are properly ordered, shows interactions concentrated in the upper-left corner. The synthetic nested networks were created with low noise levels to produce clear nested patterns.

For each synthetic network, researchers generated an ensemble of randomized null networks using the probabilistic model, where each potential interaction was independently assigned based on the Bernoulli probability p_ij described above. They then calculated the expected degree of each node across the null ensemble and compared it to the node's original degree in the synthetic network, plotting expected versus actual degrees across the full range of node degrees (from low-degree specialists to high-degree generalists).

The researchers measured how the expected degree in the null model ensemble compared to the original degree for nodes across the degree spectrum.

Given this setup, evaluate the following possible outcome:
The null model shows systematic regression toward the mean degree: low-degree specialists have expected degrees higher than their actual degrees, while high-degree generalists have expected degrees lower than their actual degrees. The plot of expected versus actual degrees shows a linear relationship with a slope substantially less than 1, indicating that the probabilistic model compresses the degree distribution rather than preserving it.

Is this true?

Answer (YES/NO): YES